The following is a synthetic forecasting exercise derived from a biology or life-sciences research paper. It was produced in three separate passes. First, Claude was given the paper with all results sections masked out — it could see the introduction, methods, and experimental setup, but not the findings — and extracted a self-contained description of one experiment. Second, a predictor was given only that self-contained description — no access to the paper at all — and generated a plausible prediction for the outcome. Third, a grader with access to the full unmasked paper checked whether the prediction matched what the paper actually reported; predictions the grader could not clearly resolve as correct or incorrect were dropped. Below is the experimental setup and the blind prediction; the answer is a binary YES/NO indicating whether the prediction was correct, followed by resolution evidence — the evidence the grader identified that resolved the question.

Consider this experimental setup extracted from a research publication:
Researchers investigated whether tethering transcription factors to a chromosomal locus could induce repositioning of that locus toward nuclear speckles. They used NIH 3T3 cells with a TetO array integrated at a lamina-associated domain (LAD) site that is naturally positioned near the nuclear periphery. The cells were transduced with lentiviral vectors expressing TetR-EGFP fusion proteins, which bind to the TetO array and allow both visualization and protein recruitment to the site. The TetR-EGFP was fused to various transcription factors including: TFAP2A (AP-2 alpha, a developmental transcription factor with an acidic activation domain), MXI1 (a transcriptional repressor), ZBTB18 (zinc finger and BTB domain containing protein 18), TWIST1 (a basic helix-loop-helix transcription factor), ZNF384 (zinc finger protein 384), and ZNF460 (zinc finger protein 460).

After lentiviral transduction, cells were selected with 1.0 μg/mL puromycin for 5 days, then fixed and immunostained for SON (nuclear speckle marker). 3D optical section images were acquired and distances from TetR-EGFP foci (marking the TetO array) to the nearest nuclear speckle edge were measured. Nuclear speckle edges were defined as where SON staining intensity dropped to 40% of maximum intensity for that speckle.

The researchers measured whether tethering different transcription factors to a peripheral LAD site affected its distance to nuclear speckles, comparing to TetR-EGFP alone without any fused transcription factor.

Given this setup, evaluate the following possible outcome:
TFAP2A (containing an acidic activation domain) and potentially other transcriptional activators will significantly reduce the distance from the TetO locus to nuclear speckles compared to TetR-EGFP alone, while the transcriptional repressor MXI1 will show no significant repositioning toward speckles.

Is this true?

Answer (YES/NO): NO